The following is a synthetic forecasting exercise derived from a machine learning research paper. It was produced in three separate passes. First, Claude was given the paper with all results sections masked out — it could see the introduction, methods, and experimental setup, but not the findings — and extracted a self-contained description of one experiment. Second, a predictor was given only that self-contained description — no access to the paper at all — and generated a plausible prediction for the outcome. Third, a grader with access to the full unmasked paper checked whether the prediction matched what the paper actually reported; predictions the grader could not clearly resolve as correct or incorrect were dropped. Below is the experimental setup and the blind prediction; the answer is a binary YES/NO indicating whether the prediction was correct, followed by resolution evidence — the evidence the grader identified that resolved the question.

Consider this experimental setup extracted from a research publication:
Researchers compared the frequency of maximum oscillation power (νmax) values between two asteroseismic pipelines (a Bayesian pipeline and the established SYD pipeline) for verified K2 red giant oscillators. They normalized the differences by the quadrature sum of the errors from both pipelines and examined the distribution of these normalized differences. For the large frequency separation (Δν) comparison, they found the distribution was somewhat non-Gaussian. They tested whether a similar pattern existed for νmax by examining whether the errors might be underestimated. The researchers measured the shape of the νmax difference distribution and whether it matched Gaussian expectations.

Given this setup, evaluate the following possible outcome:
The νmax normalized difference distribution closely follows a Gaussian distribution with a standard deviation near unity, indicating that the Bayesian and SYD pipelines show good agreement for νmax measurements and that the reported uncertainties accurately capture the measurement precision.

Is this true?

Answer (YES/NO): NO